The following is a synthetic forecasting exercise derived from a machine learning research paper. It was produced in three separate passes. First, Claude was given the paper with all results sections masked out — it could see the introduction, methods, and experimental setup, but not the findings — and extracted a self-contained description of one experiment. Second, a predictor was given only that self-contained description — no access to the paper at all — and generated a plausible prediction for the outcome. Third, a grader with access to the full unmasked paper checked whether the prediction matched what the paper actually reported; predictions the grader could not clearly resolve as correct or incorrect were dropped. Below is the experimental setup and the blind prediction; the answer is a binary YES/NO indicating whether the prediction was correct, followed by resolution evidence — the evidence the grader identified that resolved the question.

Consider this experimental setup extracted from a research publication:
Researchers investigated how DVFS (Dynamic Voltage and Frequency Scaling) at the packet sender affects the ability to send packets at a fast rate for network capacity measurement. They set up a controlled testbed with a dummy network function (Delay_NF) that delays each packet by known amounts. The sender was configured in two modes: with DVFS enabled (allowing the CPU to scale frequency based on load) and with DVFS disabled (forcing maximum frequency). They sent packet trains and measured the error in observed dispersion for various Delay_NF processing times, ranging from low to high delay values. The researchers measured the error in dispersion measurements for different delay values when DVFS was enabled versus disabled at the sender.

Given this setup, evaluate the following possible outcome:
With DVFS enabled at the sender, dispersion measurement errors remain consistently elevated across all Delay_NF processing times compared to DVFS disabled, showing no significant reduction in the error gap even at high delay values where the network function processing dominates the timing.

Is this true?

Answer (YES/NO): NO